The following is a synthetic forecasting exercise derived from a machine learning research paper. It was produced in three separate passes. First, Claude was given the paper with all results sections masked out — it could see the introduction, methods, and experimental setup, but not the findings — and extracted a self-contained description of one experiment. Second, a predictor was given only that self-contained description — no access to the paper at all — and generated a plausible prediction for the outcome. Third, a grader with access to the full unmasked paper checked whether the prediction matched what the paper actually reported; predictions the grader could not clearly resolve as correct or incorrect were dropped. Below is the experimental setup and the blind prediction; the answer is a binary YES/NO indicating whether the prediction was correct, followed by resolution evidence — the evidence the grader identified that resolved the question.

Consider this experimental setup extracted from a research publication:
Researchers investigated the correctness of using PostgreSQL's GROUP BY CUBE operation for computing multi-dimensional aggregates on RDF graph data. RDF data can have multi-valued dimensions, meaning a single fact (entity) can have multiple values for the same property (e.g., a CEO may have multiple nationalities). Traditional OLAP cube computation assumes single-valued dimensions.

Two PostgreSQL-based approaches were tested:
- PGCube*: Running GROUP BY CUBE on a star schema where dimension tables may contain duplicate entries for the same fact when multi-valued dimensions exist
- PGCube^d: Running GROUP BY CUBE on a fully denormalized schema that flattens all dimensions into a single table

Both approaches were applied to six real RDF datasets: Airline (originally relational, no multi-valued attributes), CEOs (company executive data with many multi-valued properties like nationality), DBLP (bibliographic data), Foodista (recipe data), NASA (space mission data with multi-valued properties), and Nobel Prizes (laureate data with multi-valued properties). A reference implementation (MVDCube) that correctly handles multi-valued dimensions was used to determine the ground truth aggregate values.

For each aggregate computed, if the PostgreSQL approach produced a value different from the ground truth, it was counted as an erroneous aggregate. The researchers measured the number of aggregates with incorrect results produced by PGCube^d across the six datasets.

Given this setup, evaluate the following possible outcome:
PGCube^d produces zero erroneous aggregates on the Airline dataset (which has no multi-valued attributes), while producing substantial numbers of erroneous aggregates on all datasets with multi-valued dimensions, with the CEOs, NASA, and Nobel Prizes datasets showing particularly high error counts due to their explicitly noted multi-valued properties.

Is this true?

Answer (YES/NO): NO